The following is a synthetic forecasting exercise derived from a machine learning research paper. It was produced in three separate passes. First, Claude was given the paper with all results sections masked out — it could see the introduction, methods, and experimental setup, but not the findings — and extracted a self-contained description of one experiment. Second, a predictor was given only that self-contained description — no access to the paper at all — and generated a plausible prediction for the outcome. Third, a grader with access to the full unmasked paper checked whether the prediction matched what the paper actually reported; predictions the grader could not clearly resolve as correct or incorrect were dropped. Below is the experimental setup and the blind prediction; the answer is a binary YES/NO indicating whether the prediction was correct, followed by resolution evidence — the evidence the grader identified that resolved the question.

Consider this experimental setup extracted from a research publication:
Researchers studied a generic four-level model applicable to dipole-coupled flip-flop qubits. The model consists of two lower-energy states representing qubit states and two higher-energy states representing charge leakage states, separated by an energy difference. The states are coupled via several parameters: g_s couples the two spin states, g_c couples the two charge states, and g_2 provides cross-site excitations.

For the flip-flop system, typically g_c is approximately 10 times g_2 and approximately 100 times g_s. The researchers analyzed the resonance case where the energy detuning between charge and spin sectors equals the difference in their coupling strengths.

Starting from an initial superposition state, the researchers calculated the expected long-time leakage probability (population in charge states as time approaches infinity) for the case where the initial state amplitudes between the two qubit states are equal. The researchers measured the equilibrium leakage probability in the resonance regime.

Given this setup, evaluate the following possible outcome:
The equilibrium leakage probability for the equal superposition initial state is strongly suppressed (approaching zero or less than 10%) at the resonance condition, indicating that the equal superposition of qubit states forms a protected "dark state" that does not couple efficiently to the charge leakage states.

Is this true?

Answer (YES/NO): YES